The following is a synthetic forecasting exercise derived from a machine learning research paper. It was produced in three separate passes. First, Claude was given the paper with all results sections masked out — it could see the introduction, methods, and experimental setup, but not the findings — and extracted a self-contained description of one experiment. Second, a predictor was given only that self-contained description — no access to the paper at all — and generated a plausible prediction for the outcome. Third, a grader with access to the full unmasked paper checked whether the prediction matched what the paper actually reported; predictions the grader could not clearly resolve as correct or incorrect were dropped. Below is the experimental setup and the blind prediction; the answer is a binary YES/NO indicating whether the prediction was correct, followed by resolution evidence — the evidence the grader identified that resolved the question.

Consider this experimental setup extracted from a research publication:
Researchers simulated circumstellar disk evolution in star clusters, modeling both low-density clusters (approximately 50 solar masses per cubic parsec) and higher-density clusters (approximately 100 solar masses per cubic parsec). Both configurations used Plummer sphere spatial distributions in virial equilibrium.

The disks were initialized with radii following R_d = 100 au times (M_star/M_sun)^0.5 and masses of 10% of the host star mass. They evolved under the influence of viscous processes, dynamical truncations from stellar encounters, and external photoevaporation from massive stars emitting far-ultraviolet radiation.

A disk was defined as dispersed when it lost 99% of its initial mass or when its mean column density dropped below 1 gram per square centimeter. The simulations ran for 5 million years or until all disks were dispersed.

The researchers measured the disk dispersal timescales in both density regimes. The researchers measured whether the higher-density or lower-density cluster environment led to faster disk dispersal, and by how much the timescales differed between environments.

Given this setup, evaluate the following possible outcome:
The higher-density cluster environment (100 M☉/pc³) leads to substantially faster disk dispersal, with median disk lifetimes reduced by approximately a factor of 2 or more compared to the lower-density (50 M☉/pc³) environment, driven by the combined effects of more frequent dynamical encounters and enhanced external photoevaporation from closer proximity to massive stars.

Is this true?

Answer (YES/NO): NO